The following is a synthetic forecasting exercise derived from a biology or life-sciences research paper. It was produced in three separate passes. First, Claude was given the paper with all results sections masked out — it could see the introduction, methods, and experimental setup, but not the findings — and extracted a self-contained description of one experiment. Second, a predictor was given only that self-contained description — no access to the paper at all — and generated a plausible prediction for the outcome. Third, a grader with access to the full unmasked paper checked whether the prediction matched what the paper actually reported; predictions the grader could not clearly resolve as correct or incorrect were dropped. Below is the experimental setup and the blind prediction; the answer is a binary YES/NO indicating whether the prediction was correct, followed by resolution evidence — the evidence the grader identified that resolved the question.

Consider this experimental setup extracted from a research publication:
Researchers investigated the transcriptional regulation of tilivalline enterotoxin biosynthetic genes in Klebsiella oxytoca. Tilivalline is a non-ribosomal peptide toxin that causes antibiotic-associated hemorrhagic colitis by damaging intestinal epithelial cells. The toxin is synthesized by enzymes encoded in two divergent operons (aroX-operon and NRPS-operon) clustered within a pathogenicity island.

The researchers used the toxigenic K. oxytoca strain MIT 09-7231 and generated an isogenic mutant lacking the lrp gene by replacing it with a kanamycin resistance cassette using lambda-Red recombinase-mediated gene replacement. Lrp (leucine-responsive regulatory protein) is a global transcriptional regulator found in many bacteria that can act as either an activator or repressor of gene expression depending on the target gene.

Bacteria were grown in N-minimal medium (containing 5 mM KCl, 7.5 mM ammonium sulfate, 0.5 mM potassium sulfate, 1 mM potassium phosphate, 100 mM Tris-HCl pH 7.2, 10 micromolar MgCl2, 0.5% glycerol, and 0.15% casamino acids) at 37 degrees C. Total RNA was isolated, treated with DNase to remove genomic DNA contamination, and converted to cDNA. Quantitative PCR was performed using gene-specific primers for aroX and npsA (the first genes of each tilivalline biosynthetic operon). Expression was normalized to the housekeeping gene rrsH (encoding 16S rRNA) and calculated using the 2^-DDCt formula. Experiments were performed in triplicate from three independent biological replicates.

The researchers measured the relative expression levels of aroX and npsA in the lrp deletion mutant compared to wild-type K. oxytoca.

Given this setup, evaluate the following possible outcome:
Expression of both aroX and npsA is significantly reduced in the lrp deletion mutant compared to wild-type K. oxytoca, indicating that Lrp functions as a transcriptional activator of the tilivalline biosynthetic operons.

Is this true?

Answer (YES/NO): NO